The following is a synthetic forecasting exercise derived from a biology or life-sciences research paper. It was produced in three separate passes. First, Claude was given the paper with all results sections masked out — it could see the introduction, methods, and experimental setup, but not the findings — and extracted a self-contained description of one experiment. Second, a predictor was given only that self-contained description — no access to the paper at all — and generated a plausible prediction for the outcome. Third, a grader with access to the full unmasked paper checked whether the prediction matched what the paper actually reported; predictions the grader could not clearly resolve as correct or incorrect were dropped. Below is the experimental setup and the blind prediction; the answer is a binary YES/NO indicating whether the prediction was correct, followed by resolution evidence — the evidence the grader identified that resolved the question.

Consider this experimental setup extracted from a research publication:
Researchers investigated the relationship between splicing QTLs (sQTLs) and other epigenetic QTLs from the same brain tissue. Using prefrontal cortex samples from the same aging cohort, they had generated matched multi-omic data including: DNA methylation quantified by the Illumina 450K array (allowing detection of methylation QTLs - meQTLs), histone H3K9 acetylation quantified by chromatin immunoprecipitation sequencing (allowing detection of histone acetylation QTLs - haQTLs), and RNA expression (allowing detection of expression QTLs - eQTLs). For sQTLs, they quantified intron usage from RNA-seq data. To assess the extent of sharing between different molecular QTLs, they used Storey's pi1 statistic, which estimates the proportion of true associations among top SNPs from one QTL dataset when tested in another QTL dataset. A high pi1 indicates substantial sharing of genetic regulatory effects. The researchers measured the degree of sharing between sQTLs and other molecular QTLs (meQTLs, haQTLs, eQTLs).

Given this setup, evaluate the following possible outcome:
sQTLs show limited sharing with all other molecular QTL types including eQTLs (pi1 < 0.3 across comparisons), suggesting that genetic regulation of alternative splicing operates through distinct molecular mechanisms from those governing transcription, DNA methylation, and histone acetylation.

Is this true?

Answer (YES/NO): NO